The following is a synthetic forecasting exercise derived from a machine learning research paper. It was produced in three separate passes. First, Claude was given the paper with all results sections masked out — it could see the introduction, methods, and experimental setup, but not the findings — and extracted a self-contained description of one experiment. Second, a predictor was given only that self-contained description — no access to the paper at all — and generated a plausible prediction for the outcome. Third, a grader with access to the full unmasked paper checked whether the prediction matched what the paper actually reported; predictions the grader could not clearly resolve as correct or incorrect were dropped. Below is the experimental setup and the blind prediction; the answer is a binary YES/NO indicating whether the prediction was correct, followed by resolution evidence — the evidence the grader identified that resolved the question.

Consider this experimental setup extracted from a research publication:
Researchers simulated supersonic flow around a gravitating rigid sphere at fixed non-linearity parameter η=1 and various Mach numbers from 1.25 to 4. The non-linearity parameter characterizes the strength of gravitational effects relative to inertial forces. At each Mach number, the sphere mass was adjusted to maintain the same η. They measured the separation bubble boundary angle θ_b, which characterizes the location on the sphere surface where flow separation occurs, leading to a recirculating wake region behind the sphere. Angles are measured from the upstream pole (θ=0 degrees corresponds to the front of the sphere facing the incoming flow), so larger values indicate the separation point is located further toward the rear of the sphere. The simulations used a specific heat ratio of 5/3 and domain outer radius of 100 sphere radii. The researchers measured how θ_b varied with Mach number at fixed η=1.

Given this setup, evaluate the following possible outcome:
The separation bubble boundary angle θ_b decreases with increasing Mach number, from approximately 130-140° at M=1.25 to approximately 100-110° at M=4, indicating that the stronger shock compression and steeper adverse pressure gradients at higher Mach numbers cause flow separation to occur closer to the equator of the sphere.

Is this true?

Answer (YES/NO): NO